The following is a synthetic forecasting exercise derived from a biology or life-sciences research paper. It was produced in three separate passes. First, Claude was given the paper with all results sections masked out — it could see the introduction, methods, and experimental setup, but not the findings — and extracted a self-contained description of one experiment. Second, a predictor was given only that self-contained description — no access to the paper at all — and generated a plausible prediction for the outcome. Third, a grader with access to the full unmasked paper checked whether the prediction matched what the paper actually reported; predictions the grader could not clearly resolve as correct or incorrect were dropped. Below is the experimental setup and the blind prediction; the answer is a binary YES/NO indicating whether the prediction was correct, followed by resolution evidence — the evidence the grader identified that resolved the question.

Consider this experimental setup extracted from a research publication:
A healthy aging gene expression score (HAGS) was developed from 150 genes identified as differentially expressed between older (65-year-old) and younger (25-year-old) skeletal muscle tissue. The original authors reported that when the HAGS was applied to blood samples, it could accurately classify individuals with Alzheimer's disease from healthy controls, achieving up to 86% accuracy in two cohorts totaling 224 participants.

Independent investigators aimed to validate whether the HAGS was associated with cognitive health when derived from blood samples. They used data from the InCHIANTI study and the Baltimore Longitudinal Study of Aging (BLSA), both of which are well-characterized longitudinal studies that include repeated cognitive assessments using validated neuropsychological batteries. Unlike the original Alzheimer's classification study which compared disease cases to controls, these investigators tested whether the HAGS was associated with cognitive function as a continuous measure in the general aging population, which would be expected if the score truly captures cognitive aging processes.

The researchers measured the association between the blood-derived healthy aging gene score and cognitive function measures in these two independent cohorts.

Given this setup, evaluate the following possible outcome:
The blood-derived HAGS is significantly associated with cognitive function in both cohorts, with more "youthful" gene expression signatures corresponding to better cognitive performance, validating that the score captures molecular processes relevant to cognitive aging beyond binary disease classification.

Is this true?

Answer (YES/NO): NO